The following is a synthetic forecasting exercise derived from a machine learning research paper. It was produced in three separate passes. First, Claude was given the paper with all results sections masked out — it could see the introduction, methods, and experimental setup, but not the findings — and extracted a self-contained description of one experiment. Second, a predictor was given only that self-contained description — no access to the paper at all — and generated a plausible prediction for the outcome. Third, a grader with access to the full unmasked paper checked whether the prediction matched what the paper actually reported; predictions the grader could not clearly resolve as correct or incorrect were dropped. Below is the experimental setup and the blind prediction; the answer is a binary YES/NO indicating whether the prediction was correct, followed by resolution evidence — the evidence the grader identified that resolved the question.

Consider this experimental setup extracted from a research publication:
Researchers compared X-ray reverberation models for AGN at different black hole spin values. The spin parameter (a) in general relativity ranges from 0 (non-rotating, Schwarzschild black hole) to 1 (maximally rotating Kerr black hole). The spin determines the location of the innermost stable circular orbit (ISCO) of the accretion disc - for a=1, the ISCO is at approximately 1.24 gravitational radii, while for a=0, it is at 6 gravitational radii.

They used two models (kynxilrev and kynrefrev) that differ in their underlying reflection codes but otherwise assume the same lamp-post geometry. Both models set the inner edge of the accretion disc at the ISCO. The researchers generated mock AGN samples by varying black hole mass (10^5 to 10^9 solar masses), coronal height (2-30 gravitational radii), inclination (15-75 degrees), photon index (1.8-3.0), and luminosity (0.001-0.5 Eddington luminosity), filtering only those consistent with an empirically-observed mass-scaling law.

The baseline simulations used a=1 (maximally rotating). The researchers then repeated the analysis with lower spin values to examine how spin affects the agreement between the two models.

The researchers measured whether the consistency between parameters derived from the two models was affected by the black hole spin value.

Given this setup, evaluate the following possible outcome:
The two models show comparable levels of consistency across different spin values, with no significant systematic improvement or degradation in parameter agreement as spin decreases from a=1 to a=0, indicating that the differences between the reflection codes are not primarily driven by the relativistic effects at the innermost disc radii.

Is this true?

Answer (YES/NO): NO